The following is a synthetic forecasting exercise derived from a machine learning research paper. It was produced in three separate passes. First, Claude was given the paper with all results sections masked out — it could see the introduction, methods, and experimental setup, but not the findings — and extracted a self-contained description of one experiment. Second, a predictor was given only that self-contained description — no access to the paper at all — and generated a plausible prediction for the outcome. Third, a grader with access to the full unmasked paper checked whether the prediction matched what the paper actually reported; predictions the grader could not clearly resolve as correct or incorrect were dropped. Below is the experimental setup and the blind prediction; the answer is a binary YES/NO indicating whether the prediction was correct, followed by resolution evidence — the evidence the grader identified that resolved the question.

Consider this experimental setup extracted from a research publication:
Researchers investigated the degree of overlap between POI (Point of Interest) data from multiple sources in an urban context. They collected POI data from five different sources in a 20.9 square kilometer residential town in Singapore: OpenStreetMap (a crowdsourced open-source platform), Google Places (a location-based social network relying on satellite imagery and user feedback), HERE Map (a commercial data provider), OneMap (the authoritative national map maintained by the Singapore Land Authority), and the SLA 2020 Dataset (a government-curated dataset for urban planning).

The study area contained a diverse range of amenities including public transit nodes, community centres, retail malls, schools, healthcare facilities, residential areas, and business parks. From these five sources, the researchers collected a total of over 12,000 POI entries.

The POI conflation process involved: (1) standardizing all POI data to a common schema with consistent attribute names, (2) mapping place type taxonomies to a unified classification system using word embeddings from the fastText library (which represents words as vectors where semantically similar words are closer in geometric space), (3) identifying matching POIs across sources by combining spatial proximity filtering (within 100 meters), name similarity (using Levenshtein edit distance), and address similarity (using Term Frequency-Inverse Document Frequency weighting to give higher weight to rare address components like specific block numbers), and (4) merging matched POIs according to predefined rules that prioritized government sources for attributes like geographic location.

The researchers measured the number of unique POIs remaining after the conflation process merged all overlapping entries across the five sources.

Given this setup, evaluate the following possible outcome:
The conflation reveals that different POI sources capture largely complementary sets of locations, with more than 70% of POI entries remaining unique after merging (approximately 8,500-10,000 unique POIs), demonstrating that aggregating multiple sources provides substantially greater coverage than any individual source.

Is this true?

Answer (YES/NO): YES